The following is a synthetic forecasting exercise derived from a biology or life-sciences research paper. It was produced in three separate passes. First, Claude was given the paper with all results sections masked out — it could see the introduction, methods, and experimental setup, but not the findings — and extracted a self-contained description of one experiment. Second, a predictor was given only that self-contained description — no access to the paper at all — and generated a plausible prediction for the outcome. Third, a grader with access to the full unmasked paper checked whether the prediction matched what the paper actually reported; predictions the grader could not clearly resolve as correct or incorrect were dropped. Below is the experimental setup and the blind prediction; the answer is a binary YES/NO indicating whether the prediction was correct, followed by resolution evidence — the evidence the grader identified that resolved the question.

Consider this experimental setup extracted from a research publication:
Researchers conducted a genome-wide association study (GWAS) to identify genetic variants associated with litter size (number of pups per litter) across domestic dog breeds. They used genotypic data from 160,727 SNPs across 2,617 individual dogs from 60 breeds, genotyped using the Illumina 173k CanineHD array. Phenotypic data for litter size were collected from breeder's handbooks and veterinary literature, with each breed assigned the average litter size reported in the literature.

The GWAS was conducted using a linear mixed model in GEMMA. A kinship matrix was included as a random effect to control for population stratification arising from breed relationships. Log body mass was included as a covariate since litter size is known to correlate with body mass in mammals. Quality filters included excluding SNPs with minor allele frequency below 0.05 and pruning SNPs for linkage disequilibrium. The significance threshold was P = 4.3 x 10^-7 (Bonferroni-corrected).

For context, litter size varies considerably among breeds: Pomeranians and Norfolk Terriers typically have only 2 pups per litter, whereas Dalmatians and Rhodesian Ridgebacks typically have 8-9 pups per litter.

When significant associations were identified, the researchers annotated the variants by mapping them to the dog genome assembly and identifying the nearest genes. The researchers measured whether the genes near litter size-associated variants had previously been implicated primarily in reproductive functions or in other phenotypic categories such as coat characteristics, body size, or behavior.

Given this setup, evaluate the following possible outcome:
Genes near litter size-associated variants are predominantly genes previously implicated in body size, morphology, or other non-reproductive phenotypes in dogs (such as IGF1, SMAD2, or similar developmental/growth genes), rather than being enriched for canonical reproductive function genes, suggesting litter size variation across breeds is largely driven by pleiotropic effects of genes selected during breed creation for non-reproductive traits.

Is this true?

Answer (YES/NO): NO